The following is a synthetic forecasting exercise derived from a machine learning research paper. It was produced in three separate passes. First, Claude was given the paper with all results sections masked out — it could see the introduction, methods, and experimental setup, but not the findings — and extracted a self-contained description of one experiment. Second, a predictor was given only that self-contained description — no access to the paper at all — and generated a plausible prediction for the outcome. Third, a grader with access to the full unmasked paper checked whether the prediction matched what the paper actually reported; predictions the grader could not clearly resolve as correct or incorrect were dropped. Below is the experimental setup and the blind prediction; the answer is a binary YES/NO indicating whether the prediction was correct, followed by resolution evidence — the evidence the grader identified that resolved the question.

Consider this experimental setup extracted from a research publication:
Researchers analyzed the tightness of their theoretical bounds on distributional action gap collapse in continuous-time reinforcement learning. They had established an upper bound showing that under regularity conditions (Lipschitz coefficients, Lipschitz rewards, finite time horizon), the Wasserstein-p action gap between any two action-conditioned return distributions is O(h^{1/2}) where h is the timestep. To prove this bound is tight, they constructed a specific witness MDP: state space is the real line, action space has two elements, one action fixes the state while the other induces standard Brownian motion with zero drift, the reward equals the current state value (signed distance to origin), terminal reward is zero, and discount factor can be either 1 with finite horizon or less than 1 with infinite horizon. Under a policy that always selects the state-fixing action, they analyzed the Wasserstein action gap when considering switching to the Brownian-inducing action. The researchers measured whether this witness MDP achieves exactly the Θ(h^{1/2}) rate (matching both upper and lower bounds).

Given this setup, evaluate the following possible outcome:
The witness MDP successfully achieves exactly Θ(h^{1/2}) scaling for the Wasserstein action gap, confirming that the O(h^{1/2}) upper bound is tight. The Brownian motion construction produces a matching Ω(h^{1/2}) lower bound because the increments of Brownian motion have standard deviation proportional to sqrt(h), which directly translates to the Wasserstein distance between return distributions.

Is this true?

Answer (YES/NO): YES